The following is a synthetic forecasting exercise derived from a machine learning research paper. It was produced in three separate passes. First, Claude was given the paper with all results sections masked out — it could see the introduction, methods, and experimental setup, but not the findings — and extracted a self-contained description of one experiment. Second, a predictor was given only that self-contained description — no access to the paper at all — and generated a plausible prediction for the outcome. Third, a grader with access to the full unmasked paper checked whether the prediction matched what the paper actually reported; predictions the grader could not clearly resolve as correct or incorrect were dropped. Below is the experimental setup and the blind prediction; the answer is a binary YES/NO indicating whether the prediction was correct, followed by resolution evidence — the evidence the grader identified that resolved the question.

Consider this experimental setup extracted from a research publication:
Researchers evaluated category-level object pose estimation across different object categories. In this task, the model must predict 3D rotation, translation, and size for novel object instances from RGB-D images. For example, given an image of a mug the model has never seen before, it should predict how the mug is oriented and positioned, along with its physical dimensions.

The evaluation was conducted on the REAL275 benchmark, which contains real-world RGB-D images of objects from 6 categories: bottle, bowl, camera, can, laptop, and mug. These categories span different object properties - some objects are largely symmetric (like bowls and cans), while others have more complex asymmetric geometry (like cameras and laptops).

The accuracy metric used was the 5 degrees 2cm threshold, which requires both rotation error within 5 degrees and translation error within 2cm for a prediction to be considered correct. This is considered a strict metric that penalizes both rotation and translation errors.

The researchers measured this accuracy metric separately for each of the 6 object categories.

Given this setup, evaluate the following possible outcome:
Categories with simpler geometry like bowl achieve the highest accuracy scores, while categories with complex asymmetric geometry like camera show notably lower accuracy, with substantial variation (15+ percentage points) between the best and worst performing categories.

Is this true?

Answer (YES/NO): YES